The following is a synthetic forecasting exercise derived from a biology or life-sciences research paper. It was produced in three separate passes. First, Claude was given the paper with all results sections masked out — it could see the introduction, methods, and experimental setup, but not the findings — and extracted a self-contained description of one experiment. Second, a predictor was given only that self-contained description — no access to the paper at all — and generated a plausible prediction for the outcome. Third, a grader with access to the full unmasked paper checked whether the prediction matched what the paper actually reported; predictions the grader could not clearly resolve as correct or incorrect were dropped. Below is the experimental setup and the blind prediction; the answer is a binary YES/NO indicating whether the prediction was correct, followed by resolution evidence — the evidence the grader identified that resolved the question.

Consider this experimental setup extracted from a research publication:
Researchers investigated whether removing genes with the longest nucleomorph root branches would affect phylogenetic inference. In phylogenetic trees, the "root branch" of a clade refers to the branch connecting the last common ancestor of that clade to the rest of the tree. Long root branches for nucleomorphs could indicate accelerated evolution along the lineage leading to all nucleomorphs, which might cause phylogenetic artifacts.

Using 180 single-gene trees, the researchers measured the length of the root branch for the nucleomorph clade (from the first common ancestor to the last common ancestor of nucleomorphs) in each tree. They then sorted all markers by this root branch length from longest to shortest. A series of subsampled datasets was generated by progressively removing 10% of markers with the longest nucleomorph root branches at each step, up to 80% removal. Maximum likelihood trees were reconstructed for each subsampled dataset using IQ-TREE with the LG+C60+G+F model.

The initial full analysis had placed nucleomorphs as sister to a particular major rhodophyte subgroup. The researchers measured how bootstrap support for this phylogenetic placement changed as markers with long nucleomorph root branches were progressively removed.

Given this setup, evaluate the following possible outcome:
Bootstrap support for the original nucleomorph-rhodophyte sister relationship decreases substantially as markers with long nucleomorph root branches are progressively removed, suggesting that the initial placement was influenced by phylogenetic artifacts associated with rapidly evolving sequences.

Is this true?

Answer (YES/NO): NO